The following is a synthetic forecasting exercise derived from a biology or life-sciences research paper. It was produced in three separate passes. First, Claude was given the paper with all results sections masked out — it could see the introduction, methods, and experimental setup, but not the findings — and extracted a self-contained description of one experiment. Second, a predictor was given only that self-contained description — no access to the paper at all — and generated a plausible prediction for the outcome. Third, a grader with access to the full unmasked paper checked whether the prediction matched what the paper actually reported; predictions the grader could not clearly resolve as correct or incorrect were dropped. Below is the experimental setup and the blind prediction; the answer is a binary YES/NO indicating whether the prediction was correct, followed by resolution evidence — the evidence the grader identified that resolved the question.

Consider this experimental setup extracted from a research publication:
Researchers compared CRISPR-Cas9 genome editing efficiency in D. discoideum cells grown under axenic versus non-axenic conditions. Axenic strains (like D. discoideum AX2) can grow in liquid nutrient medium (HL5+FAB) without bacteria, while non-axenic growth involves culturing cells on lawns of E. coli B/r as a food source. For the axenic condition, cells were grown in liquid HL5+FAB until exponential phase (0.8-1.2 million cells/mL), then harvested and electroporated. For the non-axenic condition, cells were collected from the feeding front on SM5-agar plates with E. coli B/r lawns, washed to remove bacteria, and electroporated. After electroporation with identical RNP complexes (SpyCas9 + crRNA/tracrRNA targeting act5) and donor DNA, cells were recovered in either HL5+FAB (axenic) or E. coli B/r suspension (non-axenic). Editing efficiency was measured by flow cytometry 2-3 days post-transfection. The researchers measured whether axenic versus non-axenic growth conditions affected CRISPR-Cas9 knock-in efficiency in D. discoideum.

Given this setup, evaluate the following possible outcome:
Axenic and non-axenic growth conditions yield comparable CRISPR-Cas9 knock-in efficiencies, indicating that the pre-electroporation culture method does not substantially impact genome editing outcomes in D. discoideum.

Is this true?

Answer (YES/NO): YES